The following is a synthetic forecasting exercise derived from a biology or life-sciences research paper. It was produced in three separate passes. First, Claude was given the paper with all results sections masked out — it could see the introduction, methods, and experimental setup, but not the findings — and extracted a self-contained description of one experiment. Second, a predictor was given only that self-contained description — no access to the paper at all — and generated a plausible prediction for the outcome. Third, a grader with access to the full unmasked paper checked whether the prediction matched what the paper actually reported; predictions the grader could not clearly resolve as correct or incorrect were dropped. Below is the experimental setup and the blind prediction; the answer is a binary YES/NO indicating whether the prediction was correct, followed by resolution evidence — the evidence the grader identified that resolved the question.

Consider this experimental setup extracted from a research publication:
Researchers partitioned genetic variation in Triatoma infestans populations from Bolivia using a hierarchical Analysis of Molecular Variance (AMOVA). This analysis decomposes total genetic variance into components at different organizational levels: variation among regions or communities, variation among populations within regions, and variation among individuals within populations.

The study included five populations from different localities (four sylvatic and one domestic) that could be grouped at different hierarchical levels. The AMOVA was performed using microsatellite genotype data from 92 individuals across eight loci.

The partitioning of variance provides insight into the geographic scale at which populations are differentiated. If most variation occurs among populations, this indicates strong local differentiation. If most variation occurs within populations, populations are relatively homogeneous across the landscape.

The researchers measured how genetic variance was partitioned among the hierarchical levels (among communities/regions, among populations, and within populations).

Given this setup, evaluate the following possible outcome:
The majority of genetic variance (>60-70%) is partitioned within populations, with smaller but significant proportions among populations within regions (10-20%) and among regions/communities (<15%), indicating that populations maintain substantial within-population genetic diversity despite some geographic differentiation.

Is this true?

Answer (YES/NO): NO